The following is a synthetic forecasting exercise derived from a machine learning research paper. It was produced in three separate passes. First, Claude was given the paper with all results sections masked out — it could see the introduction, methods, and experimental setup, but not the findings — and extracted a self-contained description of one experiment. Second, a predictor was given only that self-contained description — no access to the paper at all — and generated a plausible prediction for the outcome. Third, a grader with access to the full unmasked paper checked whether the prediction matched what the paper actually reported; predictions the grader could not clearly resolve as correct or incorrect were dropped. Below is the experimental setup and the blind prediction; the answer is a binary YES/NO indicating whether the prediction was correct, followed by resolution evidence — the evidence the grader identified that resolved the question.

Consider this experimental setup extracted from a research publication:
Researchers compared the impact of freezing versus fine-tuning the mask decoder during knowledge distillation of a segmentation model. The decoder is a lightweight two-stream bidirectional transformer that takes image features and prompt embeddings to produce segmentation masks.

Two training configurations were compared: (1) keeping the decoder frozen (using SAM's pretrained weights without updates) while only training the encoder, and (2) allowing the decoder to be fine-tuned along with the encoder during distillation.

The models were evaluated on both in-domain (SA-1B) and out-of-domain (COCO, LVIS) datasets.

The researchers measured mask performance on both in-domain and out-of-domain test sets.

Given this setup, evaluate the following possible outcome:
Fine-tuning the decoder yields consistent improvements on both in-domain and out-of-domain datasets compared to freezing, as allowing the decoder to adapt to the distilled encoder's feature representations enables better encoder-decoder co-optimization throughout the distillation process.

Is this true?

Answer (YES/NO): NO